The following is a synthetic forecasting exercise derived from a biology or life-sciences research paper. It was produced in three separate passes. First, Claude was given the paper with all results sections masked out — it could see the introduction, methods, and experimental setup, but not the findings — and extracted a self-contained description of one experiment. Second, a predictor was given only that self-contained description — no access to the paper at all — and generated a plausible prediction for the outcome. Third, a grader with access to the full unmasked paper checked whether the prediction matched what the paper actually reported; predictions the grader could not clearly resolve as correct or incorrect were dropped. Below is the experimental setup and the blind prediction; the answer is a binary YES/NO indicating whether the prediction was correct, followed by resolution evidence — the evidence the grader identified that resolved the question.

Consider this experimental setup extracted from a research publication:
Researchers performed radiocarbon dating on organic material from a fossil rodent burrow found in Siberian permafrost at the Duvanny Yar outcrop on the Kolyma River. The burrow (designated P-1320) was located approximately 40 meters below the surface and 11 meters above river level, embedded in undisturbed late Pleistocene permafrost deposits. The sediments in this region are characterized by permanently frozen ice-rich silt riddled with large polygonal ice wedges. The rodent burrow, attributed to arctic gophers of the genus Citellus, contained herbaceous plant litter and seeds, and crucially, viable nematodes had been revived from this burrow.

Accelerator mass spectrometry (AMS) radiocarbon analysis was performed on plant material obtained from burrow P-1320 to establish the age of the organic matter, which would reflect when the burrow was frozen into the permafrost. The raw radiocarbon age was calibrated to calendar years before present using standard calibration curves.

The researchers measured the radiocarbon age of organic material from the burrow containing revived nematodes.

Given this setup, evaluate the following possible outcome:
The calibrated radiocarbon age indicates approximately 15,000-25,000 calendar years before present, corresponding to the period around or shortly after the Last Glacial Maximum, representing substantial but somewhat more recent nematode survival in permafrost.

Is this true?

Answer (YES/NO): NO